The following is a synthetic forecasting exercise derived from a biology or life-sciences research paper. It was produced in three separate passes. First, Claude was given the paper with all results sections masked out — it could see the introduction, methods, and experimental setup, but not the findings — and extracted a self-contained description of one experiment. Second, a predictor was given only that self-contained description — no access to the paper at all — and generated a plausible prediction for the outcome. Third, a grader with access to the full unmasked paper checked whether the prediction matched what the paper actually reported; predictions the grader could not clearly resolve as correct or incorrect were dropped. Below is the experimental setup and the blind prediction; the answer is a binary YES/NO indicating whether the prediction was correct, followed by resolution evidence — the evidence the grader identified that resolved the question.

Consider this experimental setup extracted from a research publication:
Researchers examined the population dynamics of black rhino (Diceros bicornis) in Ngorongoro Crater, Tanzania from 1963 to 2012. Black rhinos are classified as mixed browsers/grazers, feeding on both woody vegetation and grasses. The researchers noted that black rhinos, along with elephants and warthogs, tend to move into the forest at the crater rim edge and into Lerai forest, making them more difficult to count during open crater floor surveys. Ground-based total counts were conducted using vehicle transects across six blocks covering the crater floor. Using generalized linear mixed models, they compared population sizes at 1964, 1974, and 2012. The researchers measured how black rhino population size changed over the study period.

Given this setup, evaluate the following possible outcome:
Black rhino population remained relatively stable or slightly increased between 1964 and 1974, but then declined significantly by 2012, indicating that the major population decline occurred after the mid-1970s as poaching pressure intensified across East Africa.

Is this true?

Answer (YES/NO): YES